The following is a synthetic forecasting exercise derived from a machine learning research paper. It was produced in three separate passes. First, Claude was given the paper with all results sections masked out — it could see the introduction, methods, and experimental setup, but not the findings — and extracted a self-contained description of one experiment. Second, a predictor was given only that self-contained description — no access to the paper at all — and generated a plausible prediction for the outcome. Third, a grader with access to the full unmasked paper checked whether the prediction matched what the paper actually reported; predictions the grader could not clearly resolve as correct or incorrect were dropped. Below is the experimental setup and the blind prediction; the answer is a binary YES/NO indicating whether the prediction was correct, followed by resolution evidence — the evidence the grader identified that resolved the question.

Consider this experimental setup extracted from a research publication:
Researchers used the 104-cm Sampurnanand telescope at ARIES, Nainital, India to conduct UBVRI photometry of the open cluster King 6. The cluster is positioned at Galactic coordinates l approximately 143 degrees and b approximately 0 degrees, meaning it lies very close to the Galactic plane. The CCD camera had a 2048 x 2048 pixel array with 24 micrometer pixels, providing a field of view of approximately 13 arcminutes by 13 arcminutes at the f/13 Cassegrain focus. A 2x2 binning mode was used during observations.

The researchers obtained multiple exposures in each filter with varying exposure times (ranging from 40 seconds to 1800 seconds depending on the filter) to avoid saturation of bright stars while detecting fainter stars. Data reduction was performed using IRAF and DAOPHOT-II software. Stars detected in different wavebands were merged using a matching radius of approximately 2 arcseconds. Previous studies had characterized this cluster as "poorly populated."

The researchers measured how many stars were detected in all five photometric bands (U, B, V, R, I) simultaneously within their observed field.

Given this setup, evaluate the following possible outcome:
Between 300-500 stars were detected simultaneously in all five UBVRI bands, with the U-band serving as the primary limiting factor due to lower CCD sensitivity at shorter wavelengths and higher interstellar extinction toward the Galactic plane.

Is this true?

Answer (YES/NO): NO